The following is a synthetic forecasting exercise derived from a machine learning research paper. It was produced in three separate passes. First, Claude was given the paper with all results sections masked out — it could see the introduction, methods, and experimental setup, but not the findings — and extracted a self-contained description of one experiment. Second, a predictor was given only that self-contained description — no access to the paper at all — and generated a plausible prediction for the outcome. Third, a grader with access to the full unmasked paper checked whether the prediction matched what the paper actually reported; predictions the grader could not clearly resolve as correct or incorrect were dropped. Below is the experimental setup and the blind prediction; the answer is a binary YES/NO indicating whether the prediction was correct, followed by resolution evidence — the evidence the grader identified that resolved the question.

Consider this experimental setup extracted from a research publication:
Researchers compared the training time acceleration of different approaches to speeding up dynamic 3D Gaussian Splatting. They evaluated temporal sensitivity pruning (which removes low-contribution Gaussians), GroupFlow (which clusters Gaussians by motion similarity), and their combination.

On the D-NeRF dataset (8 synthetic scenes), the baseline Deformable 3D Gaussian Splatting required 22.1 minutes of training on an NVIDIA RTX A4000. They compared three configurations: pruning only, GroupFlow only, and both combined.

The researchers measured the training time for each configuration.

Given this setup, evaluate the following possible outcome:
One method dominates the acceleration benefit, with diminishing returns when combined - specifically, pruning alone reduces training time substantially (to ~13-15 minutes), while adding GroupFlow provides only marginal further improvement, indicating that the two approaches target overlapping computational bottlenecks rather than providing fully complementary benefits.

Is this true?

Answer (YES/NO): NO